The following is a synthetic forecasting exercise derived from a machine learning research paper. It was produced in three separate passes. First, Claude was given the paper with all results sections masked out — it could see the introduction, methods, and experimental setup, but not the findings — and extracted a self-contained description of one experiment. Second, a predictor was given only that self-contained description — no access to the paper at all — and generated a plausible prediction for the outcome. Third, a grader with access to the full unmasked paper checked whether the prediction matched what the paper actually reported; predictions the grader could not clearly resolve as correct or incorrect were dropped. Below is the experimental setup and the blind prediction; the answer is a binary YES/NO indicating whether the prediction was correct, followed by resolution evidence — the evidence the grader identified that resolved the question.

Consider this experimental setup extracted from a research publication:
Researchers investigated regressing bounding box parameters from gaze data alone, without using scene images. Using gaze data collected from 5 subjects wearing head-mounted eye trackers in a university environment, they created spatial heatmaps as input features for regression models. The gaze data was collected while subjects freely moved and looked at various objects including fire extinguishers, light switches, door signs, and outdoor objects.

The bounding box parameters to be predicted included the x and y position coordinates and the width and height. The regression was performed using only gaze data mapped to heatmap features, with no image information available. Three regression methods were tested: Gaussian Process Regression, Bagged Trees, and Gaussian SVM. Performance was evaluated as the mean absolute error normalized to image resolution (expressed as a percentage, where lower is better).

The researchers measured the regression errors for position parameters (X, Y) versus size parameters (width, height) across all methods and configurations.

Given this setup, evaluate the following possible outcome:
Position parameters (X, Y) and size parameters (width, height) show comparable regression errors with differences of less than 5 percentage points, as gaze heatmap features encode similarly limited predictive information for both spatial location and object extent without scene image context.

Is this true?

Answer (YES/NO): NO